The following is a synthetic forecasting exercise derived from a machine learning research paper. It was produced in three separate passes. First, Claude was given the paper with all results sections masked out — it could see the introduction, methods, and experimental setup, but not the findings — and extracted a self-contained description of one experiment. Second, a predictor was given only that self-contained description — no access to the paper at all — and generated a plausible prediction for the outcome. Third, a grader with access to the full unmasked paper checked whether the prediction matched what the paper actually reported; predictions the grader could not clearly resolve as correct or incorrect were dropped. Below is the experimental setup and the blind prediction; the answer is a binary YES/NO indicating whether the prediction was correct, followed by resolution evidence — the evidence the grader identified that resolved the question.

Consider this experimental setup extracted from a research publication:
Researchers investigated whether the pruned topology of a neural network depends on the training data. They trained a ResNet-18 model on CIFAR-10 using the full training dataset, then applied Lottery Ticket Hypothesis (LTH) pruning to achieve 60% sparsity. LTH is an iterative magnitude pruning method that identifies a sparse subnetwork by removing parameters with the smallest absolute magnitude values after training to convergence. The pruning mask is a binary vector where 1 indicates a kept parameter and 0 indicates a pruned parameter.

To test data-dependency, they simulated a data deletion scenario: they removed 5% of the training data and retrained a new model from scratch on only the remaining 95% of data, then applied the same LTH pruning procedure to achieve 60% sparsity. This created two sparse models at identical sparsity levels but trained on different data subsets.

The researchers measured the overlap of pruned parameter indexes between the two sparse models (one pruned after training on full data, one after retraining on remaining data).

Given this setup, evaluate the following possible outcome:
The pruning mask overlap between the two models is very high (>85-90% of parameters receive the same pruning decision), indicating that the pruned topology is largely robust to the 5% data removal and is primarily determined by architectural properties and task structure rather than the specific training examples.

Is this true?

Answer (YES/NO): NO